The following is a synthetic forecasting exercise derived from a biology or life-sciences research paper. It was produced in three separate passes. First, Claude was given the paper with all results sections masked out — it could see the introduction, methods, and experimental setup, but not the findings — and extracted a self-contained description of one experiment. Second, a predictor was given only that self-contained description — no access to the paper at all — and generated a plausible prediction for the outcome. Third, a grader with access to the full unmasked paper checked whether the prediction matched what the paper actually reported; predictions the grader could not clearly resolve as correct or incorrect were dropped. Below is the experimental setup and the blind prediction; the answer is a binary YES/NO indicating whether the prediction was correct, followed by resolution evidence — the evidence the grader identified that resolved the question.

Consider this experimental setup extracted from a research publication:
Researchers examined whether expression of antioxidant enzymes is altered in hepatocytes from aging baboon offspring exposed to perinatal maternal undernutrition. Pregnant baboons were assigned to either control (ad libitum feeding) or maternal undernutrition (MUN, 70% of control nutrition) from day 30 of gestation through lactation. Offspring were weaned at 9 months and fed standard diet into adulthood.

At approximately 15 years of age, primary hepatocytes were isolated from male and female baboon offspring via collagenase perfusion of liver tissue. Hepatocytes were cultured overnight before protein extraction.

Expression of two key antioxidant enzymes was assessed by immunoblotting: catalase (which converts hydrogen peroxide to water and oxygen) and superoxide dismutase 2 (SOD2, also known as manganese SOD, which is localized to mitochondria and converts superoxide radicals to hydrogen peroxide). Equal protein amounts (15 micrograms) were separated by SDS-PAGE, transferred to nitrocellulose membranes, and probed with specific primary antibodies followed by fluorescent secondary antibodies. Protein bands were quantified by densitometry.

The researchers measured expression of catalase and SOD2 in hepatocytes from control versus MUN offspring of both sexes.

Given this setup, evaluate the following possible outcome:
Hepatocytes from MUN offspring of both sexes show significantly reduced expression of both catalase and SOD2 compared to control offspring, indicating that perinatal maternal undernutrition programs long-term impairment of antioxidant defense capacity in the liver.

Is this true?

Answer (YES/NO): NO